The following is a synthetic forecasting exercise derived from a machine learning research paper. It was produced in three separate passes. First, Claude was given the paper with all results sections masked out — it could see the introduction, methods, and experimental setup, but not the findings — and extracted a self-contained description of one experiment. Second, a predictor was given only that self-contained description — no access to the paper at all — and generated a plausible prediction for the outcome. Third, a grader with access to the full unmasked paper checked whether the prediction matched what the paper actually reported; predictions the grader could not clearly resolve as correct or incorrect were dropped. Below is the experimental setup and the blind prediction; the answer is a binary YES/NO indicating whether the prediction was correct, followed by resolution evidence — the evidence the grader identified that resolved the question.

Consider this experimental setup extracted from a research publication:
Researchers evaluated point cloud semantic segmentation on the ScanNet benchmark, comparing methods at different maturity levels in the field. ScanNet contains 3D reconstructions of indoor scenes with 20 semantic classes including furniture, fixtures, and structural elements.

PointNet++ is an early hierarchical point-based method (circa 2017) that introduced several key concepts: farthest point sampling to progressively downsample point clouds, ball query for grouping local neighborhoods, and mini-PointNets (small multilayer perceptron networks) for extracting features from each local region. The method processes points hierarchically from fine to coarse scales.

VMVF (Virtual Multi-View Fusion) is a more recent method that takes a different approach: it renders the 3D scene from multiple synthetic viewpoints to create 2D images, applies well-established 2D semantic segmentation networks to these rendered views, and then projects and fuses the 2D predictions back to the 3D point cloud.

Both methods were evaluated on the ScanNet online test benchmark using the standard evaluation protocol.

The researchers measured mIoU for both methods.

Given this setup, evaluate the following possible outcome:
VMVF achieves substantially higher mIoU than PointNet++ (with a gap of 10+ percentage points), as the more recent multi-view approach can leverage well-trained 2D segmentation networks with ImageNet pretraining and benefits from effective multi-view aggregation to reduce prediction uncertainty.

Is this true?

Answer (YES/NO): YES